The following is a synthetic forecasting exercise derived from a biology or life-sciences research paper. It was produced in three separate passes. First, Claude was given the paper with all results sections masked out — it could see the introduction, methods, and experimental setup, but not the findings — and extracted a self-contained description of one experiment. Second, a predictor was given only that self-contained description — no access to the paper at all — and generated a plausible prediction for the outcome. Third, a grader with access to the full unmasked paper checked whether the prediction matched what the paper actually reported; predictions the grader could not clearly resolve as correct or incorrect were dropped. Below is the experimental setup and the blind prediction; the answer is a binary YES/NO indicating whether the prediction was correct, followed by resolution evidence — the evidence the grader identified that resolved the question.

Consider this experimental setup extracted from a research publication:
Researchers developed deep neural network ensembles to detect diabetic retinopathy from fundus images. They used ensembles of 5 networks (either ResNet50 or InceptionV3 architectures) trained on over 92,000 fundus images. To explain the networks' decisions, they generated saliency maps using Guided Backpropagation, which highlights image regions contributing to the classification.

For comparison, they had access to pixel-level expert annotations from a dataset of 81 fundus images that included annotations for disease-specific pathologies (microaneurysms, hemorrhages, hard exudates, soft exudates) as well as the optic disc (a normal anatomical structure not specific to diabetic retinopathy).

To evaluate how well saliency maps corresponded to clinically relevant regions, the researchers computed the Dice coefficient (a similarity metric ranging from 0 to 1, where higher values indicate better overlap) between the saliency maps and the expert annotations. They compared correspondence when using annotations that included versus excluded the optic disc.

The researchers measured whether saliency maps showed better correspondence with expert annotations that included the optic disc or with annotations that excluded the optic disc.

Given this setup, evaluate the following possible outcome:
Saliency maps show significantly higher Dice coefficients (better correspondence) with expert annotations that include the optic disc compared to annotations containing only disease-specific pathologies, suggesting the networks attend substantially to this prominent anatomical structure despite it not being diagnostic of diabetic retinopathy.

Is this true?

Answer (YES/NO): NO